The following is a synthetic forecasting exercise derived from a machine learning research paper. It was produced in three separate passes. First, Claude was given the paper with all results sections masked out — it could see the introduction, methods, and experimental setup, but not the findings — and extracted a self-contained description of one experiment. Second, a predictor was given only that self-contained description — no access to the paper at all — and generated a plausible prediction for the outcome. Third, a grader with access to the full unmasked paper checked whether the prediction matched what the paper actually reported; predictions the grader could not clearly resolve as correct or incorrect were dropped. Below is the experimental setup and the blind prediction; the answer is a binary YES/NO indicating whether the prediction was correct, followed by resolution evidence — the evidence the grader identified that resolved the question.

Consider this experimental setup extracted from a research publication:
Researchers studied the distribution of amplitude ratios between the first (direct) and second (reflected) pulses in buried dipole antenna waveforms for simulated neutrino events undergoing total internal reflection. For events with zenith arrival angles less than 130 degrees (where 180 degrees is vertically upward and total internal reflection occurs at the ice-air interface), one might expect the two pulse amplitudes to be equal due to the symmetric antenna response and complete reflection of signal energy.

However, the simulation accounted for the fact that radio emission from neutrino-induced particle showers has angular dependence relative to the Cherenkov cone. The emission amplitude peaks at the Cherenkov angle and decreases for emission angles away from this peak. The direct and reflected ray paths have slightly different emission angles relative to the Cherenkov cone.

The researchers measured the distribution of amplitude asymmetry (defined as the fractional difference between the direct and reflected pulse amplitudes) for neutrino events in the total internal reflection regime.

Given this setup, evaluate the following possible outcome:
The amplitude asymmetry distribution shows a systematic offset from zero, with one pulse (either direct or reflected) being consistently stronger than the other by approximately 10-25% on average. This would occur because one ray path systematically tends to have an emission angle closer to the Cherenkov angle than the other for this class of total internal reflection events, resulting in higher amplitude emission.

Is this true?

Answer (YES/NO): YES